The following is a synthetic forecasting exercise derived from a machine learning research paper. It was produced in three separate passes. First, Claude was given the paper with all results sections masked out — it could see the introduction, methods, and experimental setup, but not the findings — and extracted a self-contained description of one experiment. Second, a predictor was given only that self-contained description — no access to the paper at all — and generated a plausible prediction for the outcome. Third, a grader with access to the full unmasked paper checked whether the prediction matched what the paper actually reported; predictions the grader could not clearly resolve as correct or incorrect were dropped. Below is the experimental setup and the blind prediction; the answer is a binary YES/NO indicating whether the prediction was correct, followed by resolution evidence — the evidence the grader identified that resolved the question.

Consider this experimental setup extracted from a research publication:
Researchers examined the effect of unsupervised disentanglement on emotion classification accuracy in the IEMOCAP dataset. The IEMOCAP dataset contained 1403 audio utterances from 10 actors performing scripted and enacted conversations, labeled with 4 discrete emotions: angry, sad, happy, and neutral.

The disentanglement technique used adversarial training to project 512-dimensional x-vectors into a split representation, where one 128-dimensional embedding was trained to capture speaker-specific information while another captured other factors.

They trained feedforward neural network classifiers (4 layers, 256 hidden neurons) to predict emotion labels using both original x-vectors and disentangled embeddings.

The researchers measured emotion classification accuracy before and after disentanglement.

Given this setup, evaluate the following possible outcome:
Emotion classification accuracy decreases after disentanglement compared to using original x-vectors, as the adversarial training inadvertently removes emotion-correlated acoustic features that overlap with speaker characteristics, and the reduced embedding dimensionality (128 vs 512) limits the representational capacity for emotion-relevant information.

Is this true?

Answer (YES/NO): NO